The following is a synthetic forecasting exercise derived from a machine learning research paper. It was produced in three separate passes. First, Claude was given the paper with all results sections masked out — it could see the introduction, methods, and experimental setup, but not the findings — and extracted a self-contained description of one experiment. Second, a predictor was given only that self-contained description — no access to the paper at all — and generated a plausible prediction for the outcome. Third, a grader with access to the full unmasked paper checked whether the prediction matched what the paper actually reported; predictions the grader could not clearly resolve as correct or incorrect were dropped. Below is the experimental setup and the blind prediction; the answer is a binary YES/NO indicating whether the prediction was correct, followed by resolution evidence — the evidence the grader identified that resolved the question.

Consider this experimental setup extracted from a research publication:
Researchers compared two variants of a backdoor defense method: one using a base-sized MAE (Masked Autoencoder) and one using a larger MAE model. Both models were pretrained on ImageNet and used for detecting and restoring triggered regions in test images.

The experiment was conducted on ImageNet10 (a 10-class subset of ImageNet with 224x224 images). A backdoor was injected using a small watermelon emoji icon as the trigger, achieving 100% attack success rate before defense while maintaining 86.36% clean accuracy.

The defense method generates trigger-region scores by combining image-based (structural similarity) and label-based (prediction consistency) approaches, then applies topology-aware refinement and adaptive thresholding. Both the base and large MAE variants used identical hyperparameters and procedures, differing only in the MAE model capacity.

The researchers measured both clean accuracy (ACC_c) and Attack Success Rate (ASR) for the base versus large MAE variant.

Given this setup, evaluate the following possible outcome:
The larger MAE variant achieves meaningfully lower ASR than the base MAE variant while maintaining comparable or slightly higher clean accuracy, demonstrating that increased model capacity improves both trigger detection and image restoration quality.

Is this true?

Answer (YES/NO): NO